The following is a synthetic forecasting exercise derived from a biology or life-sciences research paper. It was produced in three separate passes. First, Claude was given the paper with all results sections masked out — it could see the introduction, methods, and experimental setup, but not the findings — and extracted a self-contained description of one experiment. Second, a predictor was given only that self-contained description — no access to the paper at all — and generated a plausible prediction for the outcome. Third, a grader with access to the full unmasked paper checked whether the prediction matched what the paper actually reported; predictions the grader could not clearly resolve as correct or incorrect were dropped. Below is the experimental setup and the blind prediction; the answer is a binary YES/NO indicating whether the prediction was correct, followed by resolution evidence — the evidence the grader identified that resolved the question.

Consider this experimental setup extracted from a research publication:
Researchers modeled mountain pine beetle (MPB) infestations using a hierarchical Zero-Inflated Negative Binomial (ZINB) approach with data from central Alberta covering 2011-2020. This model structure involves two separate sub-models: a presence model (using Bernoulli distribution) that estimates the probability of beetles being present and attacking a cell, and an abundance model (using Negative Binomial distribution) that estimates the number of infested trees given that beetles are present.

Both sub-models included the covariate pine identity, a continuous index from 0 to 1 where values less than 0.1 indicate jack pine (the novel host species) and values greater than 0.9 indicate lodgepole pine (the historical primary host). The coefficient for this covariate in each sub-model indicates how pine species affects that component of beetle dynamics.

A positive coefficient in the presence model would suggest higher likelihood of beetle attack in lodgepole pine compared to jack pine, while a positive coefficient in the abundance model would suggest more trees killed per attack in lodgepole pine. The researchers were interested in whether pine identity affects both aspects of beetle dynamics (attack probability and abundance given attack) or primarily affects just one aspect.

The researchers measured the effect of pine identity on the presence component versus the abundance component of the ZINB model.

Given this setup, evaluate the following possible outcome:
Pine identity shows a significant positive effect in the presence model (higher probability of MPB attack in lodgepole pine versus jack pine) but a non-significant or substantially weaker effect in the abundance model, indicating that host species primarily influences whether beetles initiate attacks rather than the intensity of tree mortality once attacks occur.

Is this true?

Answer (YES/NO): NO